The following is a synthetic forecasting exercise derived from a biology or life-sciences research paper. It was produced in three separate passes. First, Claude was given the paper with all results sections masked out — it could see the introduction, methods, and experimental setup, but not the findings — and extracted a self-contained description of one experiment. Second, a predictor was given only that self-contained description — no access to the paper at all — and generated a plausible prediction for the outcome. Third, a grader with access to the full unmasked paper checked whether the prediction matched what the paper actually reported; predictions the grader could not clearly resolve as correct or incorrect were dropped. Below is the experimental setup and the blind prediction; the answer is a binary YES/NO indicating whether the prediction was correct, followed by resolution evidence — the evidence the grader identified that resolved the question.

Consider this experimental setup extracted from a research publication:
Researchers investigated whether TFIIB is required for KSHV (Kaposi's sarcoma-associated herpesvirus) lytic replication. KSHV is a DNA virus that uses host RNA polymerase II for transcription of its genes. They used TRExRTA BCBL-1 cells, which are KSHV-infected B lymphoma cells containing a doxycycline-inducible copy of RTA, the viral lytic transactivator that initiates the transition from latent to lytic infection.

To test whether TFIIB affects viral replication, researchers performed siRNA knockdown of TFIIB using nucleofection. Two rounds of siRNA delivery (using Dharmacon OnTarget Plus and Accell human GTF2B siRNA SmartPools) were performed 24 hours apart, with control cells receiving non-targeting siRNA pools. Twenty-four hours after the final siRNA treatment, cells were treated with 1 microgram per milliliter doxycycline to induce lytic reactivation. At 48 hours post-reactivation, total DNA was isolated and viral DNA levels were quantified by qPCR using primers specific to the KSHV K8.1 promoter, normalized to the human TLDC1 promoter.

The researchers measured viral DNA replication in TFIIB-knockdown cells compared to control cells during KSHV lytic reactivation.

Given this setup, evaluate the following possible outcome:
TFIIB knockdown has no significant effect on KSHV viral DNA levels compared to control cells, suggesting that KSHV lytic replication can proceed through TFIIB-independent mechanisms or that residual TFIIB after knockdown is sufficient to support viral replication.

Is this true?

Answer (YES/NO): NO